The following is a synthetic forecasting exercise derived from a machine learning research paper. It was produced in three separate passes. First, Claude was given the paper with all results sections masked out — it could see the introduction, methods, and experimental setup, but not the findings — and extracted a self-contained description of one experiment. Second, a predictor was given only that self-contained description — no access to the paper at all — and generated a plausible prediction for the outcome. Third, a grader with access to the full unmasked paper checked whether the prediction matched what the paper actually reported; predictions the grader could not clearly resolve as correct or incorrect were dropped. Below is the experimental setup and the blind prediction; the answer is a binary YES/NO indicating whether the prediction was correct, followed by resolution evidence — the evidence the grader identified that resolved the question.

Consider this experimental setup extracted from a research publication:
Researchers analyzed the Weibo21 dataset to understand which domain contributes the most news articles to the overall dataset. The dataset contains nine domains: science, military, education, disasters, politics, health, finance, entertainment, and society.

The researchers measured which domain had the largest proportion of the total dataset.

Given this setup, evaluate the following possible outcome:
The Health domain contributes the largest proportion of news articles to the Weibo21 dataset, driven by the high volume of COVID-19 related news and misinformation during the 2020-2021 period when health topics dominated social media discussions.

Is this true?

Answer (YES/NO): NO